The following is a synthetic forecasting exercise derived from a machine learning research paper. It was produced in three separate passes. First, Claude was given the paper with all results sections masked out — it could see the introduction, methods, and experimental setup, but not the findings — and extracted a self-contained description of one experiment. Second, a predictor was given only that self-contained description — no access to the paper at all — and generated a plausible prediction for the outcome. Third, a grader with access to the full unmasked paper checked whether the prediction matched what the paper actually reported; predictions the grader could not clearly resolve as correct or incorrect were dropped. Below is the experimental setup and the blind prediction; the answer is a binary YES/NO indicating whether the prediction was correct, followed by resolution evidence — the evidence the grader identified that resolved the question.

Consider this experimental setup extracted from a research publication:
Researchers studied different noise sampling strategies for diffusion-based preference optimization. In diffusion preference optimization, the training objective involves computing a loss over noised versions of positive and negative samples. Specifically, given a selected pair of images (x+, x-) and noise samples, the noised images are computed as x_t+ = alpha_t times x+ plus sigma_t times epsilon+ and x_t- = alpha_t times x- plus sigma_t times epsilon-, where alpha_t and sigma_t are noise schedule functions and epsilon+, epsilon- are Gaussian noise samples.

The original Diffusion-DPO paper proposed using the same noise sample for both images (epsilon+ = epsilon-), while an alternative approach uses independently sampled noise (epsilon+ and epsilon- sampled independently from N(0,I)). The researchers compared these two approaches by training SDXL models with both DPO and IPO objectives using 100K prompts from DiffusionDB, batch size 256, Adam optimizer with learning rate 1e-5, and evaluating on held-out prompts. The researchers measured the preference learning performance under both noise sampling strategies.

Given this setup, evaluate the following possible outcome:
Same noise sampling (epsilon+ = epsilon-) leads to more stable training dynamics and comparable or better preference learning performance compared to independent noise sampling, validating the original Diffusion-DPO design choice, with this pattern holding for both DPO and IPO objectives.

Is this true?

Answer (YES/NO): NO